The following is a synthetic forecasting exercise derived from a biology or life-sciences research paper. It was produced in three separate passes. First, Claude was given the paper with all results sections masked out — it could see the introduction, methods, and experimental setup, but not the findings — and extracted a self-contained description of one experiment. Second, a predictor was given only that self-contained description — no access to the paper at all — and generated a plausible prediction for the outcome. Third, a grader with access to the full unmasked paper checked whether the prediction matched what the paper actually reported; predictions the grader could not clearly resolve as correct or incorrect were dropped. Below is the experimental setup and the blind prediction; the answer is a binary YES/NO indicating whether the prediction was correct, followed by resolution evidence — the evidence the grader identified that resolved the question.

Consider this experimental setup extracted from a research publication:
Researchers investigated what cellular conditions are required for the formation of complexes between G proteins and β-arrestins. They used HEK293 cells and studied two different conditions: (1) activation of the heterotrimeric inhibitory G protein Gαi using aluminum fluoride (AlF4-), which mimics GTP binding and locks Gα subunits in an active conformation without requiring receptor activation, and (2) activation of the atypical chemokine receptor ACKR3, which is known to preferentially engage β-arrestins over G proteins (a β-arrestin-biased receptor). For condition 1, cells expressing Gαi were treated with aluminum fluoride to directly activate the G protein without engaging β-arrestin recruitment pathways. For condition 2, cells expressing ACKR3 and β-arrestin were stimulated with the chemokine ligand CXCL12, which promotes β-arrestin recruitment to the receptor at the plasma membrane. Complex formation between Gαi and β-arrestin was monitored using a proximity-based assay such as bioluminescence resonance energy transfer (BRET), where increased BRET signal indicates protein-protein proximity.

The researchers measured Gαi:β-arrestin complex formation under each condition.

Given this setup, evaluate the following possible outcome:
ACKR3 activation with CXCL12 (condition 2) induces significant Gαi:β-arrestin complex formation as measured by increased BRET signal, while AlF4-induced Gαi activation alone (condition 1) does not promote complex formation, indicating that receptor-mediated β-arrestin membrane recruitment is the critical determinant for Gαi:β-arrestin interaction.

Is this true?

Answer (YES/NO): YES